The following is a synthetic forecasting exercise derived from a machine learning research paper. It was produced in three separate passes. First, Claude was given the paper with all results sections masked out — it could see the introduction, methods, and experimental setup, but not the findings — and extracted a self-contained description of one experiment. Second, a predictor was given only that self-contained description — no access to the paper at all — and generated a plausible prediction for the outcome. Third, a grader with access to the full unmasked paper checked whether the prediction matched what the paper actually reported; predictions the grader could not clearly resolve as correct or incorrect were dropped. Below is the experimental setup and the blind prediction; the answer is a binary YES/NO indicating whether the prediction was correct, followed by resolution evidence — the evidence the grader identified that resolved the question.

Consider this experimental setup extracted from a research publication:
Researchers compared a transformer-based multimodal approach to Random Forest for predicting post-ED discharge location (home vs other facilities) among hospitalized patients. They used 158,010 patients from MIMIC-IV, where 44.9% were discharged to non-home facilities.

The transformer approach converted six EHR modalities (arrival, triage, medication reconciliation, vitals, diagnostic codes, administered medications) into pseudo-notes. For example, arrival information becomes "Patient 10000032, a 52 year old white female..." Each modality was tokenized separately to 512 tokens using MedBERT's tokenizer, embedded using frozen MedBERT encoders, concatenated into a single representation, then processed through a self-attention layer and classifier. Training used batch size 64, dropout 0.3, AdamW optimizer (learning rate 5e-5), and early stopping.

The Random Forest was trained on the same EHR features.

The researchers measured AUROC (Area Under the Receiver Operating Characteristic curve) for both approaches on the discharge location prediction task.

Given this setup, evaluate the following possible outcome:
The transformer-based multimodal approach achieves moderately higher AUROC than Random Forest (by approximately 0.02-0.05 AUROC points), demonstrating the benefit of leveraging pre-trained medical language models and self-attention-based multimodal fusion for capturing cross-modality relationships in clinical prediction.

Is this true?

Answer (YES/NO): NO